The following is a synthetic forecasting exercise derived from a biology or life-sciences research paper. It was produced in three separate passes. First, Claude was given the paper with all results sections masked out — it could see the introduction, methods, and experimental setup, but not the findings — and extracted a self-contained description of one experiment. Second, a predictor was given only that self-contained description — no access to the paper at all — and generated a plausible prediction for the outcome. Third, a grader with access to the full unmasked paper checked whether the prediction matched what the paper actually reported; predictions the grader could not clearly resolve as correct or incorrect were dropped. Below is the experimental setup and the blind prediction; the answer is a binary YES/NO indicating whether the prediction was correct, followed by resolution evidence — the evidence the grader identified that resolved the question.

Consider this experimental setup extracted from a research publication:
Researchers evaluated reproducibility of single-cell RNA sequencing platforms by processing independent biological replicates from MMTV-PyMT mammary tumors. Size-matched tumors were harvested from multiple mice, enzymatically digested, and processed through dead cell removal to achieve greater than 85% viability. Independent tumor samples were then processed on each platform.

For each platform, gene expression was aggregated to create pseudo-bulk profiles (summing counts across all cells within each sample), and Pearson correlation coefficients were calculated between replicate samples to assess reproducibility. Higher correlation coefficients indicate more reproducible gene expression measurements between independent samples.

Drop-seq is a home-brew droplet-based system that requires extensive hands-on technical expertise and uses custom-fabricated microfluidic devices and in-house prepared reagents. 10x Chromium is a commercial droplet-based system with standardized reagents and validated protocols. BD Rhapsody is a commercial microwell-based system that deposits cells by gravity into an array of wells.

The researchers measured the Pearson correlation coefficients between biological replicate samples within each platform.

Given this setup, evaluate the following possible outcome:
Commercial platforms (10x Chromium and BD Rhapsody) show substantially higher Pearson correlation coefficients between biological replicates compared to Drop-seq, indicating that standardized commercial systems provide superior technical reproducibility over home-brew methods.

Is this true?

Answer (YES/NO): NO